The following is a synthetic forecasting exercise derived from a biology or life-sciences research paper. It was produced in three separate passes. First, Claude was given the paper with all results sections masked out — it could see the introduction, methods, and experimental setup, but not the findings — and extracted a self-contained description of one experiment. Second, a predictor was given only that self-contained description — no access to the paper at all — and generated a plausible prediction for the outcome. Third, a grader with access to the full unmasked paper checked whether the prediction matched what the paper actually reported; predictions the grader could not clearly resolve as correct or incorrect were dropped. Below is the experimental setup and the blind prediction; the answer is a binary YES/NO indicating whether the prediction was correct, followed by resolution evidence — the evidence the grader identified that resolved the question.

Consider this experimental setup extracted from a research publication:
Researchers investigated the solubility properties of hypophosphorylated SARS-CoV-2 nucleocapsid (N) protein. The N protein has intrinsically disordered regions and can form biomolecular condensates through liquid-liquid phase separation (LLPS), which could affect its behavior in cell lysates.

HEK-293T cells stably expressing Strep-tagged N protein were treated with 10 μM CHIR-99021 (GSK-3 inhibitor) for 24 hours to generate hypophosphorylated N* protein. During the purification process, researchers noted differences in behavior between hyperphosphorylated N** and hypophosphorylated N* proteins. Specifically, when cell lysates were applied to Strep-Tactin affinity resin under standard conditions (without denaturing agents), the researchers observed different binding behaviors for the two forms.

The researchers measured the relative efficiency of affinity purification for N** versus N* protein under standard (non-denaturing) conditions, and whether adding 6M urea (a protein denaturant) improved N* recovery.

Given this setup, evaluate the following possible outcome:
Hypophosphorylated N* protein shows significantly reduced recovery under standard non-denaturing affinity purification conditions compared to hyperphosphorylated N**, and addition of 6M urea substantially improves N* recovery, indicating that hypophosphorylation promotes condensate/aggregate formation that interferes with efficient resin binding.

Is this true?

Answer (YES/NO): YES